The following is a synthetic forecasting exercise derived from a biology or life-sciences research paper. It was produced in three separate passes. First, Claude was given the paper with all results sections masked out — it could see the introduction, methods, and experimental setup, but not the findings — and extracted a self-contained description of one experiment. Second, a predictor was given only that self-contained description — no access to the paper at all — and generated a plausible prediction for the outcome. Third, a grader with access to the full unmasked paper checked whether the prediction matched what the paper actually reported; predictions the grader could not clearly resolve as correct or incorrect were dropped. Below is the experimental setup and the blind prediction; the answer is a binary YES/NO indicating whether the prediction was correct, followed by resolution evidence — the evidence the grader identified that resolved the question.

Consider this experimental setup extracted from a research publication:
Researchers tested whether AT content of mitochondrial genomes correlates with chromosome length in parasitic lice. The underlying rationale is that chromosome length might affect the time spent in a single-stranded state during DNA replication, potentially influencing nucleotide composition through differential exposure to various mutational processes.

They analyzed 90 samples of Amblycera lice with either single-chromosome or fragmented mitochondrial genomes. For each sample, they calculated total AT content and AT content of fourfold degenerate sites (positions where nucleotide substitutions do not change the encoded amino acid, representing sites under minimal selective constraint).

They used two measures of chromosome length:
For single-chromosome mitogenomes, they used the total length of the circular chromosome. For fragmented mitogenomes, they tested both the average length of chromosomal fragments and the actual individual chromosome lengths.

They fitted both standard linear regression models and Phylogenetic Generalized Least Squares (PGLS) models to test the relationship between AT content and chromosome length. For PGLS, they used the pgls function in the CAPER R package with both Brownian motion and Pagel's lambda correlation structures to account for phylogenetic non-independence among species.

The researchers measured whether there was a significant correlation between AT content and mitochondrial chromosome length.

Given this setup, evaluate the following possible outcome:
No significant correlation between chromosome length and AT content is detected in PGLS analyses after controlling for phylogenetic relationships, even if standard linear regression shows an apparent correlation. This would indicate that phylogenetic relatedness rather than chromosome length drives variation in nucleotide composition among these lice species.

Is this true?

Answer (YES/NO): YES